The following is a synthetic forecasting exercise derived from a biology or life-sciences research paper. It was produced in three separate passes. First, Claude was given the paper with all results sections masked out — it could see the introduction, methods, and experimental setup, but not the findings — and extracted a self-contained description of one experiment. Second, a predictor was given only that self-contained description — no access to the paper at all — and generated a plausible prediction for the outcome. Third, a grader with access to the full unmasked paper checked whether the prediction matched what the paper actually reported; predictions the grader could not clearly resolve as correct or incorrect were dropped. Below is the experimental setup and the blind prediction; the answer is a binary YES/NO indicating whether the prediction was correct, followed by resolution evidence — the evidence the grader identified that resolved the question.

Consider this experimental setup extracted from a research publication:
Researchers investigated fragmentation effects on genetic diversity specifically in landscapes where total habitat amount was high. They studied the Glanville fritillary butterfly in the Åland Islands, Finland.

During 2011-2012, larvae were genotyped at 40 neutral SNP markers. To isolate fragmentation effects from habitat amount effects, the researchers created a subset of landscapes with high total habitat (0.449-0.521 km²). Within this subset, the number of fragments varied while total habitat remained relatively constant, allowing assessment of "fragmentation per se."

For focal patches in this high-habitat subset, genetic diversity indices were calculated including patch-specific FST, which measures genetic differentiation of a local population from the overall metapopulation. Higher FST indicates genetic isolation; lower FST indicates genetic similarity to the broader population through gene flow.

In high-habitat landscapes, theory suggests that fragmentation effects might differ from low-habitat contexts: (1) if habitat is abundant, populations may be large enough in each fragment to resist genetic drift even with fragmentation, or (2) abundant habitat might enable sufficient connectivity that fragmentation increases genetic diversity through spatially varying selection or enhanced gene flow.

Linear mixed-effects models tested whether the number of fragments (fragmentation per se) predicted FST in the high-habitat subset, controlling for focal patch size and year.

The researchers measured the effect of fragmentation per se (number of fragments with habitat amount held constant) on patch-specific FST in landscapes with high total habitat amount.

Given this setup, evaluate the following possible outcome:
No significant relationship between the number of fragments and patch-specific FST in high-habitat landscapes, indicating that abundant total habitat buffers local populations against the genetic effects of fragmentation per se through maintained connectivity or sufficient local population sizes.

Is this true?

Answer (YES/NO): YES